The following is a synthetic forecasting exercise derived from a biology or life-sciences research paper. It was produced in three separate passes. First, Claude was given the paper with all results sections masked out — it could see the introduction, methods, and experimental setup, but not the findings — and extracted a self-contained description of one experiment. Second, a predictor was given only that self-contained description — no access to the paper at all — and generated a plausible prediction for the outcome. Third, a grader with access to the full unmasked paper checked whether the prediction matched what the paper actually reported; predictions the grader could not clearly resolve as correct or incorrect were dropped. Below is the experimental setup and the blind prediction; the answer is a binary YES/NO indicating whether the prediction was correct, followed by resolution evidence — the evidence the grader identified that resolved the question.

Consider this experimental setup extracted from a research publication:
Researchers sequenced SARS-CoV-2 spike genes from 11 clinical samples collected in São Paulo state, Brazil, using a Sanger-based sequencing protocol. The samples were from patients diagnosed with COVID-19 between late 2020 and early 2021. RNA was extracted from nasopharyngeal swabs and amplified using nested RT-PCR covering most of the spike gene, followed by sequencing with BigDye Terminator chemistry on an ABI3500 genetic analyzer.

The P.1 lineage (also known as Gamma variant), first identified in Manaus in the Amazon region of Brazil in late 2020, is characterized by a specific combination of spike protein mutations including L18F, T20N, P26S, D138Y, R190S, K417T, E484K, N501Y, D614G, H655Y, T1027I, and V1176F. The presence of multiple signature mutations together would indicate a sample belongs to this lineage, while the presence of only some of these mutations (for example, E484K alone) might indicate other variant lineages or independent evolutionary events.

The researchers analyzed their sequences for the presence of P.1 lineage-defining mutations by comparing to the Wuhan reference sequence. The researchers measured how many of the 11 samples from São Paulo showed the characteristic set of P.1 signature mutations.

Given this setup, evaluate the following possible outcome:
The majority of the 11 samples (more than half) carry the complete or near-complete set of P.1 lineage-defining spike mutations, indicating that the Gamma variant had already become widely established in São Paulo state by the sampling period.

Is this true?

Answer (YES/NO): NO